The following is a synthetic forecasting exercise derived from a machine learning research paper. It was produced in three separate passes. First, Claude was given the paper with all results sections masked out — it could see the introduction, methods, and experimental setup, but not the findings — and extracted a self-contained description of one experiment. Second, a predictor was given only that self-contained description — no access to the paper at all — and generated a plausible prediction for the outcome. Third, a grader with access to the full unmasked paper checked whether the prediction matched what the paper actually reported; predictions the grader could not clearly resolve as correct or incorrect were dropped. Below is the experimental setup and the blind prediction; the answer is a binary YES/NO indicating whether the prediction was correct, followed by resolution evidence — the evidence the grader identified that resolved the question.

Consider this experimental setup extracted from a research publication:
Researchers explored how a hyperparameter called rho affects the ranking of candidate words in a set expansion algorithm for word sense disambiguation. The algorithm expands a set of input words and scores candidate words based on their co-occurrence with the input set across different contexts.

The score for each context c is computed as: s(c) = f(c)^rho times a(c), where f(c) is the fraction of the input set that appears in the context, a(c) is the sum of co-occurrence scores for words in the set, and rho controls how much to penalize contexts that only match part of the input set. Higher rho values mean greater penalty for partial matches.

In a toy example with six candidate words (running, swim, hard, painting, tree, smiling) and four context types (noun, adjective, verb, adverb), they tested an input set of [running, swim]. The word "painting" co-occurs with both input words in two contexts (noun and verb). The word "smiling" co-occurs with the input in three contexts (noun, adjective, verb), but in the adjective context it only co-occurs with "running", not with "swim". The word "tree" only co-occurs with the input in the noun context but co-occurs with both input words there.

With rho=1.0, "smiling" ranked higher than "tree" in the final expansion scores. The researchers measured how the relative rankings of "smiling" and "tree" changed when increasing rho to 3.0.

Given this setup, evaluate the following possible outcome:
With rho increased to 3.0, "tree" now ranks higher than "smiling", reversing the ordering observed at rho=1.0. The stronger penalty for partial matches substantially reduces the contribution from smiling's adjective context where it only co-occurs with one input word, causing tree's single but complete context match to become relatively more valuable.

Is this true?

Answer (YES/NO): YES